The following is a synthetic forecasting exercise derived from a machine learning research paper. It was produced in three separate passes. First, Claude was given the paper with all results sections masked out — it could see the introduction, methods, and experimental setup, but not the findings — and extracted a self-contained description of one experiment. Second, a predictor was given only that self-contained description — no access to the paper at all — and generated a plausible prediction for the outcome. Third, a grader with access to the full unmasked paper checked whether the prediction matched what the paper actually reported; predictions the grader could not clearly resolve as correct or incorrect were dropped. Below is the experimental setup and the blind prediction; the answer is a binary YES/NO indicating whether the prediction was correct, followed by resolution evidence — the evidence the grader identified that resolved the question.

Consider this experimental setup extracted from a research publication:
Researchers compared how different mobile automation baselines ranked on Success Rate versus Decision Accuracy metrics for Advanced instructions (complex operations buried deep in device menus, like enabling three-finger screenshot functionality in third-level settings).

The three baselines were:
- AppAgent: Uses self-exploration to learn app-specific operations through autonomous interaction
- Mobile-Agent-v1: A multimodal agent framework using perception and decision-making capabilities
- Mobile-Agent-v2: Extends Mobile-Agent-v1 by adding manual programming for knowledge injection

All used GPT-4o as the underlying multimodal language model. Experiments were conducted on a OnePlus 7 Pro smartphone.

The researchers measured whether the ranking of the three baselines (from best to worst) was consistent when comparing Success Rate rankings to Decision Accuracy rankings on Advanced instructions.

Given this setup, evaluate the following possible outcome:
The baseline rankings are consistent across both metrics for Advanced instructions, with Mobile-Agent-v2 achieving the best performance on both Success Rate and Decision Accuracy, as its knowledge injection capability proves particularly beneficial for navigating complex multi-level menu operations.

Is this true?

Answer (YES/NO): NO